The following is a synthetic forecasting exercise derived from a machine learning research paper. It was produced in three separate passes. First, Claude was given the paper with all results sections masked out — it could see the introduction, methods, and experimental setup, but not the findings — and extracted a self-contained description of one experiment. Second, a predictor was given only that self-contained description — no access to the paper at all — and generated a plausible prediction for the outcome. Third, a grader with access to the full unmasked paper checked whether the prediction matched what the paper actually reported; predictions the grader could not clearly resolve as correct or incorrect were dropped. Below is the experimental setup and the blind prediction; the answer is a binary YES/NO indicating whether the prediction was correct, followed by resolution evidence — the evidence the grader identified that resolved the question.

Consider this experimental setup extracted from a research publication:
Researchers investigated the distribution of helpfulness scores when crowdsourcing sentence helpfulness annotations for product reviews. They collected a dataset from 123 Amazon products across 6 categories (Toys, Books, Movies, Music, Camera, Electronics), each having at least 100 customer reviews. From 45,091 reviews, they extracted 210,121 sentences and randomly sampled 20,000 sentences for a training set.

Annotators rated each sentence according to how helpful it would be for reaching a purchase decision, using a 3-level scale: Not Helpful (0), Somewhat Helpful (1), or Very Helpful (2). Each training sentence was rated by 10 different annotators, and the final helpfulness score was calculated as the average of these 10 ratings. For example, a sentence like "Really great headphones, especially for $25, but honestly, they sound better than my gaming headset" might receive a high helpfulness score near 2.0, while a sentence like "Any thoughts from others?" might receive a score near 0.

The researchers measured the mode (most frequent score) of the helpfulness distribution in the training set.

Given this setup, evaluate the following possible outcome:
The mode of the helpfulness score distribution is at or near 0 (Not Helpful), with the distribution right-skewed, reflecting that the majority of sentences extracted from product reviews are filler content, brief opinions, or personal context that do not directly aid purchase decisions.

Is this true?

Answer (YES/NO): NO